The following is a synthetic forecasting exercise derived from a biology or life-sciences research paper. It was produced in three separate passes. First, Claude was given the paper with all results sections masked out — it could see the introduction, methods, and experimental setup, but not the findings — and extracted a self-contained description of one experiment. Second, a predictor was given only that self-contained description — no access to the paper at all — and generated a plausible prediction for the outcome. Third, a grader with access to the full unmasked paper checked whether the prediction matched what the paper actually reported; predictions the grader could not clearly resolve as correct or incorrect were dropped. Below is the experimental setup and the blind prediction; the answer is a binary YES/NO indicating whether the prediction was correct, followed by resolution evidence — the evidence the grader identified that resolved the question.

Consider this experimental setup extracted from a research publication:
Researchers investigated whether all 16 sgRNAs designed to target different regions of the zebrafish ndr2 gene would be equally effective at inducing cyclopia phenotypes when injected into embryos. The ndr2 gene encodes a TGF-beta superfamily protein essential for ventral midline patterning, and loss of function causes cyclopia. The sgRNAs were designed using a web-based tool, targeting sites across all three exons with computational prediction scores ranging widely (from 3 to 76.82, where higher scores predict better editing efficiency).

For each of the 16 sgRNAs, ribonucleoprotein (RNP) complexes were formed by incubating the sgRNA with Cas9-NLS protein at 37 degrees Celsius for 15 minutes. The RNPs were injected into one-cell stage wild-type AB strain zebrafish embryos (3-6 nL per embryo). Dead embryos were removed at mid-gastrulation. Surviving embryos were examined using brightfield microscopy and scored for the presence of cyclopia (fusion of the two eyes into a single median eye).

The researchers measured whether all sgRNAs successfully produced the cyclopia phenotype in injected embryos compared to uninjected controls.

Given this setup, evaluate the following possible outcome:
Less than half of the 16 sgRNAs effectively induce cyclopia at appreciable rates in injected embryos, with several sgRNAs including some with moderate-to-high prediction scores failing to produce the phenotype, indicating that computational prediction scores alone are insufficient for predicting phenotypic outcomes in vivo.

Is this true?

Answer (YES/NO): YES